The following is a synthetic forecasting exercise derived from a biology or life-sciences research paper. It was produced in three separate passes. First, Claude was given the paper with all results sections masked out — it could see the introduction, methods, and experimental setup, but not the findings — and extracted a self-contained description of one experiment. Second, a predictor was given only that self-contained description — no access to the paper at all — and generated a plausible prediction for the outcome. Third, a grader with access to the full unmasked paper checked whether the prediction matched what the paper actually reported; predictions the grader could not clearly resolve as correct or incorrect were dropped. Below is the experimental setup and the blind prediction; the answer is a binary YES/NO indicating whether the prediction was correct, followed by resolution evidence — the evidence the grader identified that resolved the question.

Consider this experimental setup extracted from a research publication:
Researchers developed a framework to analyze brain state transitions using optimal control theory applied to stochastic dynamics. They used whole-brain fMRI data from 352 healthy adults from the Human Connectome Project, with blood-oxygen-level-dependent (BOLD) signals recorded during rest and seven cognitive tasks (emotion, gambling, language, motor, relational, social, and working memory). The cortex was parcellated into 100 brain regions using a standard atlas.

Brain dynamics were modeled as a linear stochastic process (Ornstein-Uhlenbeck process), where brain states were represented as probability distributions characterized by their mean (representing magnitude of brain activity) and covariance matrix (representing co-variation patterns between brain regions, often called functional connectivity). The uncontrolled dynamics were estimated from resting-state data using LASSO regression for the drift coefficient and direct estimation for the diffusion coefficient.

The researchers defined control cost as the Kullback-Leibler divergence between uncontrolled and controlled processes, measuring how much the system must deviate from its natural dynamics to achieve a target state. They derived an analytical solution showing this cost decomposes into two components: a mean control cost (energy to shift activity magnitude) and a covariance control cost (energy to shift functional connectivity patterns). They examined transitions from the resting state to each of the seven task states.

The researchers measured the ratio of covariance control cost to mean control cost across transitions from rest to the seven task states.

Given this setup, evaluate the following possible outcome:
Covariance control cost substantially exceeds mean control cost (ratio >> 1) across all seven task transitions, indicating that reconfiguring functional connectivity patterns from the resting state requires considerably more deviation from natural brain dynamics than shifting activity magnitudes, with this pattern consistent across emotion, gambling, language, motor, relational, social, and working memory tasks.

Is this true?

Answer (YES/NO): NO